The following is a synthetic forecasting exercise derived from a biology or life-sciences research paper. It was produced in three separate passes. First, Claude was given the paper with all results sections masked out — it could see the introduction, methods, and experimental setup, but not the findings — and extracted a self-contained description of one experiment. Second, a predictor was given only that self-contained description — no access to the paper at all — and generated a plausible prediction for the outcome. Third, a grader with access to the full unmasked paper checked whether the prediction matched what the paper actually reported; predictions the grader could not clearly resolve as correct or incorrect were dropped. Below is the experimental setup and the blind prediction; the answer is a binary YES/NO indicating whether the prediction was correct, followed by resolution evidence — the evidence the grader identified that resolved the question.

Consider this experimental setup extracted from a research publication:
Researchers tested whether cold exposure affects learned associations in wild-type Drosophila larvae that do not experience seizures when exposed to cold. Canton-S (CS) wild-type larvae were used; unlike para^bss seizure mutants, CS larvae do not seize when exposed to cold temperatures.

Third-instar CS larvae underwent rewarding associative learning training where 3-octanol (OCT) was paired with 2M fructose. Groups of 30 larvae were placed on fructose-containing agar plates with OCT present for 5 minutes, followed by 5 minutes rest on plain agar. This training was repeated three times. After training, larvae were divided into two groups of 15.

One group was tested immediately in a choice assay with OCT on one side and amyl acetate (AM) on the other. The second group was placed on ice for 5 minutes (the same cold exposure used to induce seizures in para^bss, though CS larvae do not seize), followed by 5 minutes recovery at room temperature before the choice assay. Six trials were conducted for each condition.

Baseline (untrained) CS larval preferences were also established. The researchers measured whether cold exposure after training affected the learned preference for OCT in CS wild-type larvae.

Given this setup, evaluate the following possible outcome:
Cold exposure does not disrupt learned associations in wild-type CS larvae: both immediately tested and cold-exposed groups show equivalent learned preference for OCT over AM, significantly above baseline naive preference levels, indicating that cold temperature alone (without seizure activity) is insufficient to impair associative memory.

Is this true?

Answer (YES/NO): YES